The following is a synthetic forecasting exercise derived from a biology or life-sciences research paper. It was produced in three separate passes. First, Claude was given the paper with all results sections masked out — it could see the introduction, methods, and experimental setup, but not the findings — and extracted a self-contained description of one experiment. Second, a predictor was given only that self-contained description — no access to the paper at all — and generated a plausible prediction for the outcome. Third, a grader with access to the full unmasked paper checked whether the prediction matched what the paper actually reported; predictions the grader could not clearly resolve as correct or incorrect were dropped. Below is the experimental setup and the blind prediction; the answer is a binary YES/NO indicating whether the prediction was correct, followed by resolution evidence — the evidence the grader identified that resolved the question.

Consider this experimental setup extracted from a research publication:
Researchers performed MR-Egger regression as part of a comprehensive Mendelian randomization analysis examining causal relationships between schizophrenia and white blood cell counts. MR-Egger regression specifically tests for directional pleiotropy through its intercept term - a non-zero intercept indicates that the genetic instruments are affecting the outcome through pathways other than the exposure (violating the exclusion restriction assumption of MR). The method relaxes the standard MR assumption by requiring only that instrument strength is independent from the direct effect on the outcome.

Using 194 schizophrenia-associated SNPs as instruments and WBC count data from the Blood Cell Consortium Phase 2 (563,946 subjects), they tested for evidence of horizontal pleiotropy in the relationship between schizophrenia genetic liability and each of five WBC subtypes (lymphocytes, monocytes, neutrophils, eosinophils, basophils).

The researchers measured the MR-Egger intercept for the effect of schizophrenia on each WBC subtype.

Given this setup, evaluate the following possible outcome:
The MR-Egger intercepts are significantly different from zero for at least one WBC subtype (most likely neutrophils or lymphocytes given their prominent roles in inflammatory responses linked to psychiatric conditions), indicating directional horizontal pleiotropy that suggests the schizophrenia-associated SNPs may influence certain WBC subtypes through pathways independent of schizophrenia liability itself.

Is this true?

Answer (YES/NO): YES